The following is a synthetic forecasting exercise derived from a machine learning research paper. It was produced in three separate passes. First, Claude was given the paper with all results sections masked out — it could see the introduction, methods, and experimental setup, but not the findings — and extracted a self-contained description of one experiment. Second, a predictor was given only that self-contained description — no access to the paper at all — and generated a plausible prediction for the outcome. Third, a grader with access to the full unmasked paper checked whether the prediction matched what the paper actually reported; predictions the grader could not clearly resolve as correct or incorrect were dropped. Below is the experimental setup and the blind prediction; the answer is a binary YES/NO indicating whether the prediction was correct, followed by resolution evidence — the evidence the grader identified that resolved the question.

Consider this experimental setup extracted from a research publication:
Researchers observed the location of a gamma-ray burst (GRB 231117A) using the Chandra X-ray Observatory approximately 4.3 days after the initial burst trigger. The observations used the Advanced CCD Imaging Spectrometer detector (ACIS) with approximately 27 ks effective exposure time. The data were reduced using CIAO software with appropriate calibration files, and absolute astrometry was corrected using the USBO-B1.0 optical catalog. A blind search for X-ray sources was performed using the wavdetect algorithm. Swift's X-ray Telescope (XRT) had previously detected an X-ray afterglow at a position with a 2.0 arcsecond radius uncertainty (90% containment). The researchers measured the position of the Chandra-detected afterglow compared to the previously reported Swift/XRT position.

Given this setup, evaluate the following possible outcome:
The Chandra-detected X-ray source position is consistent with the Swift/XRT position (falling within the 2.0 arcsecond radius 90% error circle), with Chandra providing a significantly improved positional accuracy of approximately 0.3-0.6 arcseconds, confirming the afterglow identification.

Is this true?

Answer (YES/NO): NO